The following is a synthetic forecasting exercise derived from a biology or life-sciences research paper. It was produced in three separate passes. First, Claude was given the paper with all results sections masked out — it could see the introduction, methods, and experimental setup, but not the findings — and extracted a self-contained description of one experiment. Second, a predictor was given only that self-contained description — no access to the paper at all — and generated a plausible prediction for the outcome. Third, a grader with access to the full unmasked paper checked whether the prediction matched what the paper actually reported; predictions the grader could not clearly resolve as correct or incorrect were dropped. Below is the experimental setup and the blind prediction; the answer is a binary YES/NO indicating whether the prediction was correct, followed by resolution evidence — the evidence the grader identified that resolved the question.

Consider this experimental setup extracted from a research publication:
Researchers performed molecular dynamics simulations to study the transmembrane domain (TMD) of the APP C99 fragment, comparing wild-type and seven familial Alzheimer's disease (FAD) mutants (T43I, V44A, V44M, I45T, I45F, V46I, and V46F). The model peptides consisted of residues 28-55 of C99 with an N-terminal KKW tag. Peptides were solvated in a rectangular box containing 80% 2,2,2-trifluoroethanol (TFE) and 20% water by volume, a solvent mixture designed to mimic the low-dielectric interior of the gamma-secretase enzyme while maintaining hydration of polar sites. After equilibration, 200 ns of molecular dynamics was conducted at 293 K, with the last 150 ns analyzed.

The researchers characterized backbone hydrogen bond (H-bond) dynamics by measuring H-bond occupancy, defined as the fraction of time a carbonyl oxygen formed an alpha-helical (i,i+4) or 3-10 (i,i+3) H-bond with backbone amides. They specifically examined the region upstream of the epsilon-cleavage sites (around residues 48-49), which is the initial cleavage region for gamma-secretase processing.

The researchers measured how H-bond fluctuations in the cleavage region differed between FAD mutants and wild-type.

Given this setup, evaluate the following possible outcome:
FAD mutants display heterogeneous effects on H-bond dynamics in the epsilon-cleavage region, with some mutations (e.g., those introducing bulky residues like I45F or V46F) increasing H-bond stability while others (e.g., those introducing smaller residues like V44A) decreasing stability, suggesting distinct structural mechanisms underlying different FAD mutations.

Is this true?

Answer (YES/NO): NO